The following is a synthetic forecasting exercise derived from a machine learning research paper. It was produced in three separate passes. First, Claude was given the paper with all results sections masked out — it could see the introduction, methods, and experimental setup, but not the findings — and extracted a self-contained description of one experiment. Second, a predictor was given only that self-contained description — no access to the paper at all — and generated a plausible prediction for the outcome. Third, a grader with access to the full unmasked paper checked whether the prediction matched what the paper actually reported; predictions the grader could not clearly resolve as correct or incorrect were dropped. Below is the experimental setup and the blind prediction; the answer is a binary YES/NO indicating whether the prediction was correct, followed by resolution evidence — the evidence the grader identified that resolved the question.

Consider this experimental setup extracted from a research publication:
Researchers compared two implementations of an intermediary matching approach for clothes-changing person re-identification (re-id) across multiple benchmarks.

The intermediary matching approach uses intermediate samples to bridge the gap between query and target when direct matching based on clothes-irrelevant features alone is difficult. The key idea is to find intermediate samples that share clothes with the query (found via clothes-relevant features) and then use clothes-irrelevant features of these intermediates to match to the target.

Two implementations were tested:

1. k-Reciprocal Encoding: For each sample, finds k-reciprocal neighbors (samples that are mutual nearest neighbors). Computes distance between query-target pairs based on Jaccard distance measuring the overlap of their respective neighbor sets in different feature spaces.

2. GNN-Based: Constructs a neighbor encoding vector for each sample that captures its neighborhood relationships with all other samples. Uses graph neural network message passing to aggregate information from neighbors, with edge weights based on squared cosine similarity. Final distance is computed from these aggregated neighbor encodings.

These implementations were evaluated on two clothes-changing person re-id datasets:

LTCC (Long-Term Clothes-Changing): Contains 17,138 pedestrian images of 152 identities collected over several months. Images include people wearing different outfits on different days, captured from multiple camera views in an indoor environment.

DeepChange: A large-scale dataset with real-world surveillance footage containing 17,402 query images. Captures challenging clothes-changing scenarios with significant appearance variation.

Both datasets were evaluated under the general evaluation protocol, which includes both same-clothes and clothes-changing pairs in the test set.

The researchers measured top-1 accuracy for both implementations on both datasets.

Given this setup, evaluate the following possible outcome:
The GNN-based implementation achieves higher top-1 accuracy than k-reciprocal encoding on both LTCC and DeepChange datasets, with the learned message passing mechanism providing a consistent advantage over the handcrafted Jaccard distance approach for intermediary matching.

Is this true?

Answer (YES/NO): NO